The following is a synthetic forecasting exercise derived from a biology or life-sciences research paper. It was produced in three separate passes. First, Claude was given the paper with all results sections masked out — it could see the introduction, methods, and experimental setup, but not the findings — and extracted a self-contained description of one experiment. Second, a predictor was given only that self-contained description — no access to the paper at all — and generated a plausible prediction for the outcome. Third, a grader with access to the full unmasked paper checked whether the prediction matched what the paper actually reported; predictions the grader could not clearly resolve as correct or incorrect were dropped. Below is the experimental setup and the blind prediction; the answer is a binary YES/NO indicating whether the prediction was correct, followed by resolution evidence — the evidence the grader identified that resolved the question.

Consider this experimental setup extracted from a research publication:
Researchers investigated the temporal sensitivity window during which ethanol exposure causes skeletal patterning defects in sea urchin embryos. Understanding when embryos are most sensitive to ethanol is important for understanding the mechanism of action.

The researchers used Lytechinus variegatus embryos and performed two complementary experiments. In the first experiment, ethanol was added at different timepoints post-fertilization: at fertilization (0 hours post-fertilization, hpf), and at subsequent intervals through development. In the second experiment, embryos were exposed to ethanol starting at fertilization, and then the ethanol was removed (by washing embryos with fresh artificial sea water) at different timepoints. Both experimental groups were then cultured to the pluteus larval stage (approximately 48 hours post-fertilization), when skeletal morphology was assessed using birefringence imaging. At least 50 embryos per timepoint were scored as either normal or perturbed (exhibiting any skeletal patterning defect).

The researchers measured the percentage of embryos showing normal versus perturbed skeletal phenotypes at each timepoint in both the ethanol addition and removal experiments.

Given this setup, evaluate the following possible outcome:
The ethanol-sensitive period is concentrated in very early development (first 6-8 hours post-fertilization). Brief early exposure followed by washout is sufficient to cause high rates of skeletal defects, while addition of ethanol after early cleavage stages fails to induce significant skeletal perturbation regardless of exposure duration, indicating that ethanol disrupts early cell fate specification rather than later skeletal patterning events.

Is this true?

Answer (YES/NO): NO